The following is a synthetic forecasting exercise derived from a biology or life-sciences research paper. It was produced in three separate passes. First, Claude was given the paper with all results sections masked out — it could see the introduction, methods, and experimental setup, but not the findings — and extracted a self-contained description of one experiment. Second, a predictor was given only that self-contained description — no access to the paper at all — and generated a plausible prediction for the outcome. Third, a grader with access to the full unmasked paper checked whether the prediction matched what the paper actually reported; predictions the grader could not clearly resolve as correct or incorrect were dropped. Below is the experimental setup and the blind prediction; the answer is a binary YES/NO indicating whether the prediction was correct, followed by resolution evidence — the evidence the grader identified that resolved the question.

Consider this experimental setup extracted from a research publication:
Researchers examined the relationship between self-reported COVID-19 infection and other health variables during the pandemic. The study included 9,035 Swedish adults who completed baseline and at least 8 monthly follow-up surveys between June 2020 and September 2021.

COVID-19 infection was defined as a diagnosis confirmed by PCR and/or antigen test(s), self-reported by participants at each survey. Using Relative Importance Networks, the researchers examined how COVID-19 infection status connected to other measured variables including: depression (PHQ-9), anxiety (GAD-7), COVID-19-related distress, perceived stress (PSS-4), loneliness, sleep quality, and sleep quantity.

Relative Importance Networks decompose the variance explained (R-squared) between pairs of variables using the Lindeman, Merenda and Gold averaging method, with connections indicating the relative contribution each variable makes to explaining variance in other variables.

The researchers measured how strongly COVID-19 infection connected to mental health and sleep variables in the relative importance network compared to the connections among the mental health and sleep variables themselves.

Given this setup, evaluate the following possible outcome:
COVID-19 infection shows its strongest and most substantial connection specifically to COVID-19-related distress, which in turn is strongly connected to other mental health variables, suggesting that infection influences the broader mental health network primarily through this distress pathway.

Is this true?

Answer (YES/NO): NO